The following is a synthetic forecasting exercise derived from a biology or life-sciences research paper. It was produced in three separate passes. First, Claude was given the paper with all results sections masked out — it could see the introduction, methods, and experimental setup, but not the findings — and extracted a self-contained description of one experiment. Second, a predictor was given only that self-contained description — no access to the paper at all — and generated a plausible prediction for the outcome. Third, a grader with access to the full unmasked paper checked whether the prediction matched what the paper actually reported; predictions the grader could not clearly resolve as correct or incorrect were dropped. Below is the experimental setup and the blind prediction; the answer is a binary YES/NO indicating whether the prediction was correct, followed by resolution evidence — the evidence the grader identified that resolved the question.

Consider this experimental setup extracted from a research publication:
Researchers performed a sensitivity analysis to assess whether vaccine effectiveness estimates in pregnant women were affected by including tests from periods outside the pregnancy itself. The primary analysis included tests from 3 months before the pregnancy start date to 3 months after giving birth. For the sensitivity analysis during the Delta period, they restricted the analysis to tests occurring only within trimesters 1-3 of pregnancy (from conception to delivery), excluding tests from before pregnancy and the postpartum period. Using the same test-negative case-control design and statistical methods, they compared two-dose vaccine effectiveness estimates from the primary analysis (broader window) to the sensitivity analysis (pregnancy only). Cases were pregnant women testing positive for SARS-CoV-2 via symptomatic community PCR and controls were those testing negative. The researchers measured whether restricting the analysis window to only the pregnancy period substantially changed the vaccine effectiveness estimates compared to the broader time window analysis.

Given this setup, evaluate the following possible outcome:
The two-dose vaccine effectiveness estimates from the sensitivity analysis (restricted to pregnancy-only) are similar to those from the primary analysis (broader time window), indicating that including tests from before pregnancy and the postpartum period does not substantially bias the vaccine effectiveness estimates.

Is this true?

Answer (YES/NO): YES